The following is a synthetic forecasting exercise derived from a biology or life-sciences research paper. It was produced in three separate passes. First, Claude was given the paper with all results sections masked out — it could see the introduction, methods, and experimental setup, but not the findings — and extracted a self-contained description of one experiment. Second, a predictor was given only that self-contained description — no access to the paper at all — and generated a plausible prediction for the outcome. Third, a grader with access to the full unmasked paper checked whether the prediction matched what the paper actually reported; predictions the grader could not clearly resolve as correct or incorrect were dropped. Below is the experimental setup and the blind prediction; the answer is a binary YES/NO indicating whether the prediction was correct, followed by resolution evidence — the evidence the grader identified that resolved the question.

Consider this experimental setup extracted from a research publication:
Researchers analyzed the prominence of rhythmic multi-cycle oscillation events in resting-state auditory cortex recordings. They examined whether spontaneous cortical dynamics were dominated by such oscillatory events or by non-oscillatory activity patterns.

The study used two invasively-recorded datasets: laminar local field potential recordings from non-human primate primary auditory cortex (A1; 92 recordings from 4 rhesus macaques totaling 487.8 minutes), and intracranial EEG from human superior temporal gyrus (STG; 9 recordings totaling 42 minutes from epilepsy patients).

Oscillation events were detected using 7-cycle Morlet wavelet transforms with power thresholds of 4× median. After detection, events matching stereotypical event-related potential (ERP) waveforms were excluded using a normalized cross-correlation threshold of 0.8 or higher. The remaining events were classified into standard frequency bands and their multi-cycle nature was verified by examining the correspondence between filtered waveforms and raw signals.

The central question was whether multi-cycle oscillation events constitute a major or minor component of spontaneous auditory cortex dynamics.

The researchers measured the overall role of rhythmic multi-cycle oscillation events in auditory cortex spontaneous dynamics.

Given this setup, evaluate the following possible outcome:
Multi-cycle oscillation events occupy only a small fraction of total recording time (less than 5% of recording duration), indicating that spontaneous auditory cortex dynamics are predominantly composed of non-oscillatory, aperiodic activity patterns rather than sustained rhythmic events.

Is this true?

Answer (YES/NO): NO